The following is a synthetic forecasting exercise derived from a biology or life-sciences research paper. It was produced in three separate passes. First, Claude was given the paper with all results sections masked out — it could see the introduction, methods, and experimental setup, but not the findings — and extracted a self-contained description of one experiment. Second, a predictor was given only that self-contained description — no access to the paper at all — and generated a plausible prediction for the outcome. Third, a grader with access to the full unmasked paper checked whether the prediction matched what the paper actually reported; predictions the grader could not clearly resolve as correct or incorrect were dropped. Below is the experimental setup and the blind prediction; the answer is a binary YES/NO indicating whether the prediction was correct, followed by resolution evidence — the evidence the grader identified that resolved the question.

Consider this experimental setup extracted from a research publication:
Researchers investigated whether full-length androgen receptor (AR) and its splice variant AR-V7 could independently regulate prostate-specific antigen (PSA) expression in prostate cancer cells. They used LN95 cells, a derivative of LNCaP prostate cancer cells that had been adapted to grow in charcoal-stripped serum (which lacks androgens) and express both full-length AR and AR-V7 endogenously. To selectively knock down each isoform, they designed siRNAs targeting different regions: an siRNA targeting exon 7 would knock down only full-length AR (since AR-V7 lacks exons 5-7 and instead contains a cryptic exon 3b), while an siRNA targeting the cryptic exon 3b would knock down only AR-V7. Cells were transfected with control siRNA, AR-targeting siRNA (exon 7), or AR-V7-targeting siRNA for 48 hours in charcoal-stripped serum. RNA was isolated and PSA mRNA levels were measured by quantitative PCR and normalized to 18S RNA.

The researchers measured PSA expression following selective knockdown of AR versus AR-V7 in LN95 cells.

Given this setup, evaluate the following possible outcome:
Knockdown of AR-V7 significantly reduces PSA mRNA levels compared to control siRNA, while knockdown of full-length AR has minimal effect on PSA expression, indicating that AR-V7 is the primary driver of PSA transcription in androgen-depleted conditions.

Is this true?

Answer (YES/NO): YES